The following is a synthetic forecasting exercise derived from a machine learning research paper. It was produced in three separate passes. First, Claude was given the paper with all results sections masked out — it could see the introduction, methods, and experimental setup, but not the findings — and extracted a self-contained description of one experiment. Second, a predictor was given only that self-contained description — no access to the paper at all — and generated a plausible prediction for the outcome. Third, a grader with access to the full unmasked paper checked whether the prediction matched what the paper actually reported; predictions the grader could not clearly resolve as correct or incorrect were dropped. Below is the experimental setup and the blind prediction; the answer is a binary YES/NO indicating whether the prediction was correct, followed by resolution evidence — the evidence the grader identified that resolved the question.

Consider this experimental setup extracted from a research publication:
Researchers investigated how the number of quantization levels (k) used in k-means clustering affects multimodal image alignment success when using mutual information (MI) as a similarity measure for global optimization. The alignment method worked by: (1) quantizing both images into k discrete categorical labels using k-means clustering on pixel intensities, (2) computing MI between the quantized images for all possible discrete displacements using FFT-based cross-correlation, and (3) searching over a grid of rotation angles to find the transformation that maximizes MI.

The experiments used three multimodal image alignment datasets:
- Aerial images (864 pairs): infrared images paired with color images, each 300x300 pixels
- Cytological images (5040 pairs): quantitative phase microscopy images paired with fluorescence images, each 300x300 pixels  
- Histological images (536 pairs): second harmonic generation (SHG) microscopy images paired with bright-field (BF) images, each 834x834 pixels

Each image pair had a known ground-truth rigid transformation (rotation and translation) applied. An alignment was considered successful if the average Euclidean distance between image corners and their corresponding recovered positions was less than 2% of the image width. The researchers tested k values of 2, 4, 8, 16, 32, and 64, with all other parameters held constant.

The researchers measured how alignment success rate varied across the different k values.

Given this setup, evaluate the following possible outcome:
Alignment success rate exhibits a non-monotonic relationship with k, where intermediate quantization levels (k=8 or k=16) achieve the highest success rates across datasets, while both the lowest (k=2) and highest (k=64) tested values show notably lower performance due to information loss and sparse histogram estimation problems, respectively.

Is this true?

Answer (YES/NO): NO